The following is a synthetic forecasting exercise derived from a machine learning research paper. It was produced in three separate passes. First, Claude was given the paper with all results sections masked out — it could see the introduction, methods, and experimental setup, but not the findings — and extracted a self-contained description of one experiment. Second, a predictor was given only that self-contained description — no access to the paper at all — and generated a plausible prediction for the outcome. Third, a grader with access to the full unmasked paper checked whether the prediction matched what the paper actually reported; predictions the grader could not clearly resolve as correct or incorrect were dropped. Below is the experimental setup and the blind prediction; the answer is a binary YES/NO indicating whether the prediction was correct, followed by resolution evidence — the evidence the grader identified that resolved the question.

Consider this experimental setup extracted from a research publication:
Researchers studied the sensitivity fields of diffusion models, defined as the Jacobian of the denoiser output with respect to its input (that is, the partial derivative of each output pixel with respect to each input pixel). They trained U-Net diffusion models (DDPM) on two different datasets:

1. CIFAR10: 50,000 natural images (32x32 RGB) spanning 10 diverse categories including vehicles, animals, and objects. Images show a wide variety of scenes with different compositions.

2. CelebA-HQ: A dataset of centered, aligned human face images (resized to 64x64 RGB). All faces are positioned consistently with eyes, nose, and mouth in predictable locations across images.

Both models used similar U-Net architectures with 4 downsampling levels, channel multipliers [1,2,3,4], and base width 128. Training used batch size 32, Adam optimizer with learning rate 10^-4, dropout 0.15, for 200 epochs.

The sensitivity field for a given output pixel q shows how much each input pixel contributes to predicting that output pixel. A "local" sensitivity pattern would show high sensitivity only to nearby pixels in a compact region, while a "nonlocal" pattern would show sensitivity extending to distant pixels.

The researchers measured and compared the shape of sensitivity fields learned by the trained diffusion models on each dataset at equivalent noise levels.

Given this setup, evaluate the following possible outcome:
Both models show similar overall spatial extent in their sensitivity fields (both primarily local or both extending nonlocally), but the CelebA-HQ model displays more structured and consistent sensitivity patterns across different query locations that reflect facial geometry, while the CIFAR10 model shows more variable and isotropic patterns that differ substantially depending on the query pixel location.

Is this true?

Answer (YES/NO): NO